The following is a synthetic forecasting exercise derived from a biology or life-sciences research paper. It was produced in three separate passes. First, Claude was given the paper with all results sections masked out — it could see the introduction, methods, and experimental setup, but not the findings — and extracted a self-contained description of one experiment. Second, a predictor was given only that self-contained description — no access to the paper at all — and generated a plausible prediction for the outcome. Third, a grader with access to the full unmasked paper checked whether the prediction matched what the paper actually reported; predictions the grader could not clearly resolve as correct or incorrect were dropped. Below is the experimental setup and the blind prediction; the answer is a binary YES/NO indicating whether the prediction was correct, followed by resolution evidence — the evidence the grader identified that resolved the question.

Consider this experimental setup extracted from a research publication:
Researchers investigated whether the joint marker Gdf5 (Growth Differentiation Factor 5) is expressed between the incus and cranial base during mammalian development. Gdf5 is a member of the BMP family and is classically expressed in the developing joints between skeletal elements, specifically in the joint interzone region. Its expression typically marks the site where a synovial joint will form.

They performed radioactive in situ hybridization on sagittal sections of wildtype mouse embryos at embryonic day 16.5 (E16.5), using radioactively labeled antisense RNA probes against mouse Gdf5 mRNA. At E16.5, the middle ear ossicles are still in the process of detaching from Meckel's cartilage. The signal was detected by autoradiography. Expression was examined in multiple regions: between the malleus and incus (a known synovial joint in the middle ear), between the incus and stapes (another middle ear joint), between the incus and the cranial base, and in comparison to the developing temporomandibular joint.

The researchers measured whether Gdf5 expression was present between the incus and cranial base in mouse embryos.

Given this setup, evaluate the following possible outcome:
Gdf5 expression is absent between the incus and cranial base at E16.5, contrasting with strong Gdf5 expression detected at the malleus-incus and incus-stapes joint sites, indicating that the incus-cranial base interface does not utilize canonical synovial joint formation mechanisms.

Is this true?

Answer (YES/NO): NO